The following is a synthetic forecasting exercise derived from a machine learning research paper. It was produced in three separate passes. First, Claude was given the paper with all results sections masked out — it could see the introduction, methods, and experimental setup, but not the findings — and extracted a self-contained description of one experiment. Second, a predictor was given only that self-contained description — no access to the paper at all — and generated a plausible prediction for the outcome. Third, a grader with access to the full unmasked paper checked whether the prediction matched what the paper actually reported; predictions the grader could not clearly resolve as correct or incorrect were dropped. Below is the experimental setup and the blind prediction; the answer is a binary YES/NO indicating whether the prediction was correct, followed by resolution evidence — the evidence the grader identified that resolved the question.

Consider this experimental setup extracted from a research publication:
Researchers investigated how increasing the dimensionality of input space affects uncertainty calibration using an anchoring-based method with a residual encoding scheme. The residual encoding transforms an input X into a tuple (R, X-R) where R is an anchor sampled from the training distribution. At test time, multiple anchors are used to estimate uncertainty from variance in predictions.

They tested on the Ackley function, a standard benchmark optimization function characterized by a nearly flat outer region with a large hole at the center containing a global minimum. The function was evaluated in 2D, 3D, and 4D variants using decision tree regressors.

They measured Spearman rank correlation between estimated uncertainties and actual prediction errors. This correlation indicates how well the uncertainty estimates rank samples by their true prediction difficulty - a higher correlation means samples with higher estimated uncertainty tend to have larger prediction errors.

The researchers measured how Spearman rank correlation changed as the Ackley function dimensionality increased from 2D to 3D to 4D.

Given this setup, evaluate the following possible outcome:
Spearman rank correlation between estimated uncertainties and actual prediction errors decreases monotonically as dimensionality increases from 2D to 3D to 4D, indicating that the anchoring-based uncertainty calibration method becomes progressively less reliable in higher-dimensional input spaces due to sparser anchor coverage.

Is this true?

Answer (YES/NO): NO